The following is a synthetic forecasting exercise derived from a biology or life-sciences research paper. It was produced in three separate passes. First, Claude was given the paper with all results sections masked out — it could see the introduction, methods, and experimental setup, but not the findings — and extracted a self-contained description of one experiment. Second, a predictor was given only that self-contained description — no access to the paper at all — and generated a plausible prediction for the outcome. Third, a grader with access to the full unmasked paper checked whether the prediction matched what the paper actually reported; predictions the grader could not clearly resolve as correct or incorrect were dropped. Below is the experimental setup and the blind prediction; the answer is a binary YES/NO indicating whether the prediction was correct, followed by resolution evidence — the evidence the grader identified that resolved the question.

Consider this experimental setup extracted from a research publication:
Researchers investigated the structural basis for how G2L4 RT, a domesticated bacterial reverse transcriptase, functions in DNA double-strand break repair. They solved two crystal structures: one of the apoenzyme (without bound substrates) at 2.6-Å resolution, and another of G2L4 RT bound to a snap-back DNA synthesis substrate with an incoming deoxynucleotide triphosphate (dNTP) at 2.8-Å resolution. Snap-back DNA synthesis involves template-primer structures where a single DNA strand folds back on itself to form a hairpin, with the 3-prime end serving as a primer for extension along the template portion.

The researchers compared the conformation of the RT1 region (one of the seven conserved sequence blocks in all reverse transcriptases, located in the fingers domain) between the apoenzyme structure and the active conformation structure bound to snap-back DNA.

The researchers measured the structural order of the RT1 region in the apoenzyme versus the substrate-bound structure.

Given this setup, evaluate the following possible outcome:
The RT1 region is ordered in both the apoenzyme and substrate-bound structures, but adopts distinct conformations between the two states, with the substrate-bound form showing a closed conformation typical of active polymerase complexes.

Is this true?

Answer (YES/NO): NO